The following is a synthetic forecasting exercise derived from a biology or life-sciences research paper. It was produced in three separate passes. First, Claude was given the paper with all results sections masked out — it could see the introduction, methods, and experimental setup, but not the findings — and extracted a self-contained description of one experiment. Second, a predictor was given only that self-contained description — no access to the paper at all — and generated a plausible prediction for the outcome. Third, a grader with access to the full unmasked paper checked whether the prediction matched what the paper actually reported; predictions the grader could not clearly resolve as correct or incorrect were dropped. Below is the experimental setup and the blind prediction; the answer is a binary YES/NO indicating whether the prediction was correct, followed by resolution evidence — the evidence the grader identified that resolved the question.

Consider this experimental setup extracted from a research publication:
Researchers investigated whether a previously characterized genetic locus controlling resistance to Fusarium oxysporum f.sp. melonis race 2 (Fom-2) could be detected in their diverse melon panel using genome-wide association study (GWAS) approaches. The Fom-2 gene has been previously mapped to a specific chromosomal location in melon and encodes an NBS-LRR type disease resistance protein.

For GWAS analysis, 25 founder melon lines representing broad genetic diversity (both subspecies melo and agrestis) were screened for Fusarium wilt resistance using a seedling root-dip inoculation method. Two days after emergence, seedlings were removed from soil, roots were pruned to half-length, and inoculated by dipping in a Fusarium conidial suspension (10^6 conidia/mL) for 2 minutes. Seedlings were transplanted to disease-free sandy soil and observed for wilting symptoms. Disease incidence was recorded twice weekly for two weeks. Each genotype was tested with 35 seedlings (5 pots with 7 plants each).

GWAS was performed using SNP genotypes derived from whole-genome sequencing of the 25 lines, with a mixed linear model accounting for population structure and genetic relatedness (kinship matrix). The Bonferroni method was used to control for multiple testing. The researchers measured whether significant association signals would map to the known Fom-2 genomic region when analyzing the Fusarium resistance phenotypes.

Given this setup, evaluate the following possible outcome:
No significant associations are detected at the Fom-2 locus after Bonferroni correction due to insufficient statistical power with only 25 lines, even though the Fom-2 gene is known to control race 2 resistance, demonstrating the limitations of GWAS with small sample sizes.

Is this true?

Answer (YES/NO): NO